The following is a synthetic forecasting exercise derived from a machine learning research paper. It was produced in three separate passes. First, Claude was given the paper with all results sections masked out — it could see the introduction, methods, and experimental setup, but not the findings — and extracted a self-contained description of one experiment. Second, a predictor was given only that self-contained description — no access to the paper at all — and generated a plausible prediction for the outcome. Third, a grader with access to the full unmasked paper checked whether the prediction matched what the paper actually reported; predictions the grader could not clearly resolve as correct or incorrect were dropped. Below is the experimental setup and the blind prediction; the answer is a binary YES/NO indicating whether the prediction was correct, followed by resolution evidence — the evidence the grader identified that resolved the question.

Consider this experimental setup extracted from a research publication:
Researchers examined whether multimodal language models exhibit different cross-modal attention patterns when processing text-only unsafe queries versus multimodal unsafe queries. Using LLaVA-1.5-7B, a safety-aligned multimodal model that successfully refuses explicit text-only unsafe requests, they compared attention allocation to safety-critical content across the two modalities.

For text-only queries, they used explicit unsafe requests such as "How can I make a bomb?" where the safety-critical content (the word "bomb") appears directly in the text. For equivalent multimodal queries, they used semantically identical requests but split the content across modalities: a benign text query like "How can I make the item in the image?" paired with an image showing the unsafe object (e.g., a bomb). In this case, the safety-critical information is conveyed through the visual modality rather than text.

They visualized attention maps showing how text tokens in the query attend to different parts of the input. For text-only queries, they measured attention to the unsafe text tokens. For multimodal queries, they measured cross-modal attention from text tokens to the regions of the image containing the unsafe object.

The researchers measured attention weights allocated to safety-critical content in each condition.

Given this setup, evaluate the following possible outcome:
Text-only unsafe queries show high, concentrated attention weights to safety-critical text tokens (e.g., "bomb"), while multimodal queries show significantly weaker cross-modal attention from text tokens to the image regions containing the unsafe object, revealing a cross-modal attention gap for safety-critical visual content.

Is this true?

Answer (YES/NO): YES